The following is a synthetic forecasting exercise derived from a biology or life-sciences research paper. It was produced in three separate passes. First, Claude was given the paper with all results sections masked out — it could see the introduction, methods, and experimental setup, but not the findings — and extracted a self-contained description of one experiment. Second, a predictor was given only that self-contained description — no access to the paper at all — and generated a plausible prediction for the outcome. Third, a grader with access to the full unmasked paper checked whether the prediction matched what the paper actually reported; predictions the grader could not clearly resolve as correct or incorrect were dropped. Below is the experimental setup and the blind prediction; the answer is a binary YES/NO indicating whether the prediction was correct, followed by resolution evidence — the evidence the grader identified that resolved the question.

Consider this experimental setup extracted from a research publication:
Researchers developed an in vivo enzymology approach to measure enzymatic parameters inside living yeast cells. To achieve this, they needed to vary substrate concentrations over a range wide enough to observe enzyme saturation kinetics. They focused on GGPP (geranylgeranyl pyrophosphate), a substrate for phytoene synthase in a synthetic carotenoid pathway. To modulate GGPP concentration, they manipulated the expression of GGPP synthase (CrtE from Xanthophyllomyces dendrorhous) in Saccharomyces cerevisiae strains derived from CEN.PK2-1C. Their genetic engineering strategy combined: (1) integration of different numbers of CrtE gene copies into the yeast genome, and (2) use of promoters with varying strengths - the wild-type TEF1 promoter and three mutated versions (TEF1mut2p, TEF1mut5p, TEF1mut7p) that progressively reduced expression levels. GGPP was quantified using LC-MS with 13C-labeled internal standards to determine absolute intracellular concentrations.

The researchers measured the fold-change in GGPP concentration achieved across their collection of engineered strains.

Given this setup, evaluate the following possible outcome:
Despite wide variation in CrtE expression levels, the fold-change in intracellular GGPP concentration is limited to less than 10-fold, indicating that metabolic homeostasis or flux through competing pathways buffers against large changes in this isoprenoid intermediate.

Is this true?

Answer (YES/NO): NO